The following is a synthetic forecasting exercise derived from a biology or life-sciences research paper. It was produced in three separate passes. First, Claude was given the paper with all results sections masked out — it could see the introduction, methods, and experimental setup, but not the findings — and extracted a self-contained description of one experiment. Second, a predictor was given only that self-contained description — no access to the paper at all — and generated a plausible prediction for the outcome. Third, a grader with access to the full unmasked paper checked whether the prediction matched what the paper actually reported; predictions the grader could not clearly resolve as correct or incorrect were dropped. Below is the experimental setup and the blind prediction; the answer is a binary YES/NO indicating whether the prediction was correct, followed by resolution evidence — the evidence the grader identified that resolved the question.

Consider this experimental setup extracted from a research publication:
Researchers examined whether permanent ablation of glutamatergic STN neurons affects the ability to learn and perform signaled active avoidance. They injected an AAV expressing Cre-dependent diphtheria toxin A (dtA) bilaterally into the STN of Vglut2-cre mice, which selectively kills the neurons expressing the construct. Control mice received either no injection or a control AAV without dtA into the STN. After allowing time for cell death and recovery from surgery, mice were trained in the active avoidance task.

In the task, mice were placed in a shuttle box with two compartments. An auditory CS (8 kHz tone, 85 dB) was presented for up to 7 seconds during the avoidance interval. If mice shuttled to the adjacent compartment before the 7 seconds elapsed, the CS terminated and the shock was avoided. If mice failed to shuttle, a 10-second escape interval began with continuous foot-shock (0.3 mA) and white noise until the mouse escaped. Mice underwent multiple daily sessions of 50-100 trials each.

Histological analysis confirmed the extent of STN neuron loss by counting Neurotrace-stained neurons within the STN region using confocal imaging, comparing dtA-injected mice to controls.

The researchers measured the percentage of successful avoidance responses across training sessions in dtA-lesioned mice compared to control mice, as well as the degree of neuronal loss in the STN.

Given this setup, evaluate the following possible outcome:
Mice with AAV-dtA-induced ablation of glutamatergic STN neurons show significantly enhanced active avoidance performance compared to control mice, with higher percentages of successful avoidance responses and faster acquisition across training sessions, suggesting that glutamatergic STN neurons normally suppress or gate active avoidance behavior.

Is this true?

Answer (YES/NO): NO